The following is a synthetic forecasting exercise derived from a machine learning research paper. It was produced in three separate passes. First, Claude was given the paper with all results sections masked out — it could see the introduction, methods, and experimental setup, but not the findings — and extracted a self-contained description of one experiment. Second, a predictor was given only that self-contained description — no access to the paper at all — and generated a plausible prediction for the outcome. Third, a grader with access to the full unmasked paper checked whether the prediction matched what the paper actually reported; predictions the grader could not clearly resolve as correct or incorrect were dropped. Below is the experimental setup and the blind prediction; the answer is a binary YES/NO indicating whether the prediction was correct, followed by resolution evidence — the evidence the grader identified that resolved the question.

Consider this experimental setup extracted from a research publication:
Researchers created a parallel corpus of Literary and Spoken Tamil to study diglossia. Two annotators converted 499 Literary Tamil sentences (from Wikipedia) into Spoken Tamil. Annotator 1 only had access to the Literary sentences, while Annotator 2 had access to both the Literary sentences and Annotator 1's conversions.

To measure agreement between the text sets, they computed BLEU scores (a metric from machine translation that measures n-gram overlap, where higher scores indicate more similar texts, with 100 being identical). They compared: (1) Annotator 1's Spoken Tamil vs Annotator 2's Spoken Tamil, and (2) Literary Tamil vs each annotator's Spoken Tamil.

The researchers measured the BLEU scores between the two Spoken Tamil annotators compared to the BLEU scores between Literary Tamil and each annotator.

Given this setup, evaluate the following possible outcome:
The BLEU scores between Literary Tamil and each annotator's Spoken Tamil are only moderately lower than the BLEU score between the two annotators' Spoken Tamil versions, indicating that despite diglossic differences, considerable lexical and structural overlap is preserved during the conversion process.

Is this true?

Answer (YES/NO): NO